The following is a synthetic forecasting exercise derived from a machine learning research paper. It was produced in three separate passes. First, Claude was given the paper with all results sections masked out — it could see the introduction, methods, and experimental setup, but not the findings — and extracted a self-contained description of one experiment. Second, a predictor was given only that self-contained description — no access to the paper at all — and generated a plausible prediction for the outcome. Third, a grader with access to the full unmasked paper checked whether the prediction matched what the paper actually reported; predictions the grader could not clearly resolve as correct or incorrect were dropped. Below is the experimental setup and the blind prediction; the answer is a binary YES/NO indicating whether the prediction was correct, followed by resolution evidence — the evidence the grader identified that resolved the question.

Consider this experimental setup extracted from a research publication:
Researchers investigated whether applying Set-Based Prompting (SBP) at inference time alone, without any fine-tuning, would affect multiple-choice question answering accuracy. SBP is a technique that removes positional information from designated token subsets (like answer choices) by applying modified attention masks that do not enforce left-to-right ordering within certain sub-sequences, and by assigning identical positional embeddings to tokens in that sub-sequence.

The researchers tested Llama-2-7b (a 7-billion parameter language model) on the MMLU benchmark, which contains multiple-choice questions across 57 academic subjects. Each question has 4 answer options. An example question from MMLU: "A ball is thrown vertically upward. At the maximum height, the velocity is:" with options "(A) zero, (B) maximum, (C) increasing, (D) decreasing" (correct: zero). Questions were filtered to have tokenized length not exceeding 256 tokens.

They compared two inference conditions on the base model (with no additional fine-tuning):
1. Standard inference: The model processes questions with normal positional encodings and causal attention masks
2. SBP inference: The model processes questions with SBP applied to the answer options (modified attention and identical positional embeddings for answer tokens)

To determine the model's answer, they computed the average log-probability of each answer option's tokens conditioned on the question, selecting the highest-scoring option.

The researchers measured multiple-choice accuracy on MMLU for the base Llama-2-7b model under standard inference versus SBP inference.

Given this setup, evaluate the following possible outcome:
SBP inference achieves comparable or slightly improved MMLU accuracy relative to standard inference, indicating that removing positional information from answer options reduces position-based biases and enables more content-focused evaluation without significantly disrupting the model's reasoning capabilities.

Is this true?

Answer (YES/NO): NO